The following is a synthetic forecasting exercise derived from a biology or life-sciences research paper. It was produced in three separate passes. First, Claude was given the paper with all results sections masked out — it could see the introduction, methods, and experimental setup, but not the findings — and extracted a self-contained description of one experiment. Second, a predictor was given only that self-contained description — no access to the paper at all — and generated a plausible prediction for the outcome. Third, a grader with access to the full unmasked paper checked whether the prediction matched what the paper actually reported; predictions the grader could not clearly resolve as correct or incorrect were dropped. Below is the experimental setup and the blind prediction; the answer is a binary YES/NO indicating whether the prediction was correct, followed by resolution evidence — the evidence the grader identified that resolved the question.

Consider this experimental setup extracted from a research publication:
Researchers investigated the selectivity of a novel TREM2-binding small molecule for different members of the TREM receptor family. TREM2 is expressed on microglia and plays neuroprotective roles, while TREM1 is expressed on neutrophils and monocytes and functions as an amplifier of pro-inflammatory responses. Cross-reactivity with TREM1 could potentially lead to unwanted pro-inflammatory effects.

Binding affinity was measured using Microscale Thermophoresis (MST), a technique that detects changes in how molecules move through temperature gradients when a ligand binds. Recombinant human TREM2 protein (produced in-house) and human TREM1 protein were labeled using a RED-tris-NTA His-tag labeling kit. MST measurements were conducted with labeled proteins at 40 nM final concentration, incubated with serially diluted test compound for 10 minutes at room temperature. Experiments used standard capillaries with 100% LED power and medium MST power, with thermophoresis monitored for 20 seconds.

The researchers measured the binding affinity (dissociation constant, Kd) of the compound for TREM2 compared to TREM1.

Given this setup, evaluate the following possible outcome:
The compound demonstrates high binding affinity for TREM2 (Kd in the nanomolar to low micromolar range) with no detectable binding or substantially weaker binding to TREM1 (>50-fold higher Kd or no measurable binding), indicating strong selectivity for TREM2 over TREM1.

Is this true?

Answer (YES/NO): NO